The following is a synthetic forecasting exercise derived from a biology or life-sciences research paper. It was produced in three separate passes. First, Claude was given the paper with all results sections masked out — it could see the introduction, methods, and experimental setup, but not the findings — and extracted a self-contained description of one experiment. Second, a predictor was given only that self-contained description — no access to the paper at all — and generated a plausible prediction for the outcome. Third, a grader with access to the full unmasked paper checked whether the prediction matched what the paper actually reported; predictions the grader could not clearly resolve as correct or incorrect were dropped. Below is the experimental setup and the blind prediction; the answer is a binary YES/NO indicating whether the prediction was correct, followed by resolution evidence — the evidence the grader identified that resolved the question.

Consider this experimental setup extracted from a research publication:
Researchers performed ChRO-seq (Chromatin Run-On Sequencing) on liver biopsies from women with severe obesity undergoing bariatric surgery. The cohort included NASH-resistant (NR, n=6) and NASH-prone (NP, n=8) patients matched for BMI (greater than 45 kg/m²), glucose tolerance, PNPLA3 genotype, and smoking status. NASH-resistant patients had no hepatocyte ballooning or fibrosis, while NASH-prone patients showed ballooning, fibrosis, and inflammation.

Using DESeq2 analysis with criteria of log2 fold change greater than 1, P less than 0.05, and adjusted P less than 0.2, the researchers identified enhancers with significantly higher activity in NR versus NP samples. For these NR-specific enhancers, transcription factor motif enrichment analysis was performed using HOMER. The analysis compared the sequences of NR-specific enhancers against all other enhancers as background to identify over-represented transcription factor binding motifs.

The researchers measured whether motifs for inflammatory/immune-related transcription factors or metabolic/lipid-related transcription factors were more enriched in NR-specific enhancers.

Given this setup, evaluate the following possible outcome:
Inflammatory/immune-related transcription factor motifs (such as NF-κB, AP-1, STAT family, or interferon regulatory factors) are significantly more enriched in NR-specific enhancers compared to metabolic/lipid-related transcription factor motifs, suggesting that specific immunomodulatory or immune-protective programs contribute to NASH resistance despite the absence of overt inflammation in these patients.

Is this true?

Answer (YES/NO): NO